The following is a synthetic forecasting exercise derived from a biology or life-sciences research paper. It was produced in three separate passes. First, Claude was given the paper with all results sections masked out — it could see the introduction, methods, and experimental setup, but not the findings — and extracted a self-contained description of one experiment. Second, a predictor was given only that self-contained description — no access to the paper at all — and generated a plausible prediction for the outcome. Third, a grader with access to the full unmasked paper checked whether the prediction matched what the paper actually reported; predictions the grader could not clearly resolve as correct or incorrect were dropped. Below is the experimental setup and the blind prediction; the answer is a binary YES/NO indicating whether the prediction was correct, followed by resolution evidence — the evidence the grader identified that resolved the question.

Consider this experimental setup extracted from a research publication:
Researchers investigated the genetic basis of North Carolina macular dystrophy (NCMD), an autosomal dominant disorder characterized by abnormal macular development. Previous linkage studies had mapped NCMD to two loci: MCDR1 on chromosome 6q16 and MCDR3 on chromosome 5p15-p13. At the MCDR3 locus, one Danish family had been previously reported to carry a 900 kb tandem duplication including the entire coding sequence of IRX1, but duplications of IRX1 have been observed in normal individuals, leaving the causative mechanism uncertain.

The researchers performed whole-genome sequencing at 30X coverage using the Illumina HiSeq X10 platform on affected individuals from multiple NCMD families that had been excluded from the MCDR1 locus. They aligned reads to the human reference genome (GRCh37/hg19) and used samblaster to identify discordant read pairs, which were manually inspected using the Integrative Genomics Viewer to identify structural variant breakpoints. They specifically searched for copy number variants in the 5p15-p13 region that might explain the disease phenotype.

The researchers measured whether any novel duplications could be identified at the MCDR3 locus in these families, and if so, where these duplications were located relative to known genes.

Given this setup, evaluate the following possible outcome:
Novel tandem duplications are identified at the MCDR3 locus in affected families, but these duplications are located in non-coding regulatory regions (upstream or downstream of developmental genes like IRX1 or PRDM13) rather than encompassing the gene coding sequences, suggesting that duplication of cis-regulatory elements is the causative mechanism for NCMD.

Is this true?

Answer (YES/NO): YES